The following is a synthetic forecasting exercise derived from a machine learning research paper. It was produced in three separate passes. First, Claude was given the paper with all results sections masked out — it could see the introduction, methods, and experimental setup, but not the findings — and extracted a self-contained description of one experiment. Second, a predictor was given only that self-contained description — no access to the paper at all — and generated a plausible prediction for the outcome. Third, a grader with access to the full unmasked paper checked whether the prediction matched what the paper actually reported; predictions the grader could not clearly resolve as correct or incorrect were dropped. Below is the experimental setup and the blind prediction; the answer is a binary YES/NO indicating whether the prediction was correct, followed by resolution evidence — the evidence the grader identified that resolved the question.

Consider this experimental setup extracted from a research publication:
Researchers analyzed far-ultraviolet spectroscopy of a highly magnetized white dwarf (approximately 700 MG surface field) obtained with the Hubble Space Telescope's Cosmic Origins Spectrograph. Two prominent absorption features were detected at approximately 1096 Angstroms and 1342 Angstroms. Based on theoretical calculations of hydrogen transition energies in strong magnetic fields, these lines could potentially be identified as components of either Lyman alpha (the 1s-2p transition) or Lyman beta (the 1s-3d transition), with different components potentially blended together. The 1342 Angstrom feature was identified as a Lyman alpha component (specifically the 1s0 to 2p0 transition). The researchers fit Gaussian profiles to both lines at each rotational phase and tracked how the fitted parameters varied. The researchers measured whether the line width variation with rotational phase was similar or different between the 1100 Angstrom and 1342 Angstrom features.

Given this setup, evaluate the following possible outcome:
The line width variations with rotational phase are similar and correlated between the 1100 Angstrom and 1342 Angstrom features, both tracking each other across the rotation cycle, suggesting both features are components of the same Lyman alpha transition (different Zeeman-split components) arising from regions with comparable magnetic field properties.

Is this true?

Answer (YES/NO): NO